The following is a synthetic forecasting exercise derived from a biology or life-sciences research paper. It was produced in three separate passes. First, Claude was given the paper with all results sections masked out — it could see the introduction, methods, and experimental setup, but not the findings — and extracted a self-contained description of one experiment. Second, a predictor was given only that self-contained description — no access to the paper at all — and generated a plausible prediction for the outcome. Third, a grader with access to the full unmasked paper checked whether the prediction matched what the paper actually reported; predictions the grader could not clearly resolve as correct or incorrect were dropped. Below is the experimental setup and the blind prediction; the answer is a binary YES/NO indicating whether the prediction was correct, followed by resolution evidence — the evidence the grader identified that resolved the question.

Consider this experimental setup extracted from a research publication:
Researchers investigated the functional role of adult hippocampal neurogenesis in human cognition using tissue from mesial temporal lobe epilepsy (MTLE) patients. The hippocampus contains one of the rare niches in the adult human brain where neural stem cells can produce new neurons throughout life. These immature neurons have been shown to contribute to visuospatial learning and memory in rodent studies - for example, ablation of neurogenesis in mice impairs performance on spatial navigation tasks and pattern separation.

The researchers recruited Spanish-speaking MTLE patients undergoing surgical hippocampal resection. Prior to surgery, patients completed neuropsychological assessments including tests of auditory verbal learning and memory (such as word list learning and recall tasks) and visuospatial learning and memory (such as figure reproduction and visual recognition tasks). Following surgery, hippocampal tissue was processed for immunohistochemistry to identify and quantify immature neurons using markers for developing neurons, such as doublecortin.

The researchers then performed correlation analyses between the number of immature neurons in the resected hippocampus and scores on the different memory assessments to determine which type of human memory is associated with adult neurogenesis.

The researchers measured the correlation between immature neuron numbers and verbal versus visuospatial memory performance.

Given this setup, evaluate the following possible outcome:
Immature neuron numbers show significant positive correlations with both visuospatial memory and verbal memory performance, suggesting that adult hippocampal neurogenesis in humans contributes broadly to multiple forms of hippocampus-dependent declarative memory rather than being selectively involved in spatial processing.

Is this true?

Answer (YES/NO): NO